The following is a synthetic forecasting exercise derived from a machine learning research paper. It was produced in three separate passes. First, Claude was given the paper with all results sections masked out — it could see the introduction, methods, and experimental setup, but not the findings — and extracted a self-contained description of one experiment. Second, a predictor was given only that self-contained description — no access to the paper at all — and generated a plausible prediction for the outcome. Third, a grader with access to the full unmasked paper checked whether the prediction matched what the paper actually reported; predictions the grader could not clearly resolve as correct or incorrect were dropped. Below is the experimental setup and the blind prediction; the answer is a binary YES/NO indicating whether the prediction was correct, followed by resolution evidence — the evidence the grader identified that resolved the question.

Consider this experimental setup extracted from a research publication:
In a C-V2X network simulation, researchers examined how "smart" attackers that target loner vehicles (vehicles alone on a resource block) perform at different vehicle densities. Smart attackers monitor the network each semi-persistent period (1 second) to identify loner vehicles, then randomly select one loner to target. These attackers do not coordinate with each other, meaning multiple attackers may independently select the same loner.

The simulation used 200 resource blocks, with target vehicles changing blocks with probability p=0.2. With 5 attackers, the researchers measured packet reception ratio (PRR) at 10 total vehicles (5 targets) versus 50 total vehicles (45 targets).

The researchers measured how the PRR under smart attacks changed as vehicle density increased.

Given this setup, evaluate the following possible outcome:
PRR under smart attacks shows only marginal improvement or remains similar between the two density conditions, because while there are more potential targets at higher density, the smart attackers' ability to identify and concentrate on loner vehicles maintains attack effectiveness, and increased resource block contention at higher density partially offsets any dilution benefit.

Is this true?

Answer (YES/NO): NO